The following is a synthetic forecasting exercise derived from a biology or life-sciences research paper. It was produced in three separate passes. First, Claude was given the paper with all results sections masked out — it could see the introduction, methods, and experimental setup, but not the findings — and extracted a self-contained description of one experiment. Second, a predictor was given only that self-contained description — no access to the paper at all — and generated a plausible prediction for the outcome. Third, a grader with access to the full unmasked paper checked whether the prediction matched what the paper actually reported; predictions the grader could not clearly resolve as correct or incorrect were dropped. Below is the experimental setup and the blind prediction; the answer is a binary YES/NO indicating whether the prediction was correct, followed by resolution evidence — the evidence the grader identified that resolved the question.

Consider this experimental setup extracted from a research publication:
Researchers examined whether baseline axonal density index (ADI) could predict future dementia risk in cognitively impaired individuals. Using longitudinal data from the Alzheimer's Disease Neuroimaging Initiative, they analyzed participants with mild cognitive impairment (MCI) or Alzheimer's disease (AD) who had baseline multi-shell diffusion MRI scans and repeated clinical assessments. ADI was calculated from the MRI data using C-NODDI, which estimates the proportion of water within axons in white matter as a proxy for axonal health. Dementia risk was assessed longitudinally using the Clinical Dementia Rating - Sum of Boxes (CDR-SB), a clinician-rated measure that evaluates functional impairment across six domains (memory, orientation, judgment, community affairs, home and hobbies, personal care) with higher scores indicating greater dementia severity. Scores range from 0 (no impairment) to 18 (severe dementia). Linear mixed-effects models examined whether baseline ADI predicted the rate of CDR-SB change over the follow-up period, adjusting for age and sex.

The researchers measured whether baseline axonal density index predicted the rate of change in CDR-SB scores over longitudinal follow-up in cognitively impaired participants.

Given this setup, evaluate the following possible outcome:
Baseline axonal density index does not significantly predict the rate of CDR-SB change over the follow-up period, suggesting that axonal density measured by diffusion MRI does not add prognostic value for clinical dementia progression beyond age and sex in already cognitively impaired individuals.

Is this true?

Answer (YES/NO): NO